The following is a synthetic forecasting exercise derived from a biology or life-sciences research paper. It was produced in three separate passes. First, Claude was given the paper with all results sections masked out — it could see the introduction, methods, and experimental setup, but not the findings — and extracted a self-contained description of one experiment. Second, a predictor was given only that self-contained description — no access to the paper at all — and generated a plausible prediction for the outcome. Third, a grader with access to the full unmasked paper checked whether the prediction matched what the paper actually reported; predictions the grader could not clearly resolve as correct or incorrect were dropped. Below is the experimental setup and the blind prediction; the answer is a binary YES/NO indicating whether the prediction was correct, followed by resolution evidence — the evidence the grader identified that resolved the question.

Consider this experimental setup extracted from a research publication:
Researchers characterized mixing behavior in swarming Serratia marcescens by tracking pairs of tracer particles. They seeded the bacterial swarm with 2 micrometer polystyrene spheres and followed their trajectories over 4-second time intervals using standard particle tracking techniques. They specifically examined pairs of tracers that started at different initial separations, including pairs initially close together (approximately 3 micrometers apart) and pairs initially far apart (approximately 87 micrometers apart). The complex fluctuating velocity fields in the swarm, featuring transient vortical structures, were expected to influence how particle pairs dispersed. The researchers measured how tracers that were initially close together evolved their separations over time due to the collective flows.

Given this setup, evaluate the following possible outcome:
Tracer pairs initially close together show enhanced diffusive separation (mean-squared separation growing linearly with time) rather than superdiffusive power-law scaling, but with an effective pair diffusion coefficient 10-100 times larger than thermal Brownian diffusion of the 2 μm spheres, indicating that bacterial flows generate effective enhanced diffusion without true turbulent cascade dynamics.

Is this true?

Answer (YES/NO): NO